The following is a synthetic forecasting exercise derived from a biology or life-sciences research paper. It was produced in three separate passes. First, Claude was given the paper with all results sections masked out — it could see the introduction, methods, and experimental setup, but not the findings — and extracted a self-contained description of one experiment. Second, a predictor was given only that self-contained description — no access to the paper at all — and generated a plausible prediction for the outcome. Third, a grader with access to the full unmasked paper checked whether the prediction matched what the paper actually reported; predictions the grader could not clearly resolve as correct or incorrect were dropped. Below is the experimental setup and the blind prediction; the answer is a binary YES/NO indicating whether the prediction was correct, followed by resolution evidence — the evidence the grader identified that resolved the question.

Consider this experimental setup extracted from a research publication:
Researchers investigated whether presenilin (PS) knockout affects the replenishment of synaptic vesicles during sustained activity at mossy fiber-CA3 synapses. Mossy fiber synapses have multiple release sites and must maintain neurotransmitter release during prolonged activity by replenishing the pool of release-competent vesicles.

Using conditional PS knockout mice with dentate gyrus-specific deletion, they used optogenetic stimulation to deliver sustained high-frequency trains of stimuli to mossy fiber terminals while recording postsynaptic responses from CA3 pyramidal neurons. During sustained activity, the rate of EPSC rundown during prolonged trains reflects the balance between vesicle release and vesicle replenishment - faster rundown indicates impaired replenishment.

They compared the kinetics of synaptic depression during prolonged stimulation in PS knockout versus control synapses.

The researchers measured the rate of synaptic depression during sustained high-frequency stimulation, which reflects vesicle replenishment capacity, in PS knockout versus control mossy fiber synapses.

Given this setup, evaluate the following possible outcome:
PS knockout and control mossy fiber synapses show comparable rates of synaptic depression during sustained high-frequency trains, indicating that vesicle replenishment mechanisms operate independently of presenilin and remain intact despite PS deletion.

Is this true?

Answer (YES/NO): NO